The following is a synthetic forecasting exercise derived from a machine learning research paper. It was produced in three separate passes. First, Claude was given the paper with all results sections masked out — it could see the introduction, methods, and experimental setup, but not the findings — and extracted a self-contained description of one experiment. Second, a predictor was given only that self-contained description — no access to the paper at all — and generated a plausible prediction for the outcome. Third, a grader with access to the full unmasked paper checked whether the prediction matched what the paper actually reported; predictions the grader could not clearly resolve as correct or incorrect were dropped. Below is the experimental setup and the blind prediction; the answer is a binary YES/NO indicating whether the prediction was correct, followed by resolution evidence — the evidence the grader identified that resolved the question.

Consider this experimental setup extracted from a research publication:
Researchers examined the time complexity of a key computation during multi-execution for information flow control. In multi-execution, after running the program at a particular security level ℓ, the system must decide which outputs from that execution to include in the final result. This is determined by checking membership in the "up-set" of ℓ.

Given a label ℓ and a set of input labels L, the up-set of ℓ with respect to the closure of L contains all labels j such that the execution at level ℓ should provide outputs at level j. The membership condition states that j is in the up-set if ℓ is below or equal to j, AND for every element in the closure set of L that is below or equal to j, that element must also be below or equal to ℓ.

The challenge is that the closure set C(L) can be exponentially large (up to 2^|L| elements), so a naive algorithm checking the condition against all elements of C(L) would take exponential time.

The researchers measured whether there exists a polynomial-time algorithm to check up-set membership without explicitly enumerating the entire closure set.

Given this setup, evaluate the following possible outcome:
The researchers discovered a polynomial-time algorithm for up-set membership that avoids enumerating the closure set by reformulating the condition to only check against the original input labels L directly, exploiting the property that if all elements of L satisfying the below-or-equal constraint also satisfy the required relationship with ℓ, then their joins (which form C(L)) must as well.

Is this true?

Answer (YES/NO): YES